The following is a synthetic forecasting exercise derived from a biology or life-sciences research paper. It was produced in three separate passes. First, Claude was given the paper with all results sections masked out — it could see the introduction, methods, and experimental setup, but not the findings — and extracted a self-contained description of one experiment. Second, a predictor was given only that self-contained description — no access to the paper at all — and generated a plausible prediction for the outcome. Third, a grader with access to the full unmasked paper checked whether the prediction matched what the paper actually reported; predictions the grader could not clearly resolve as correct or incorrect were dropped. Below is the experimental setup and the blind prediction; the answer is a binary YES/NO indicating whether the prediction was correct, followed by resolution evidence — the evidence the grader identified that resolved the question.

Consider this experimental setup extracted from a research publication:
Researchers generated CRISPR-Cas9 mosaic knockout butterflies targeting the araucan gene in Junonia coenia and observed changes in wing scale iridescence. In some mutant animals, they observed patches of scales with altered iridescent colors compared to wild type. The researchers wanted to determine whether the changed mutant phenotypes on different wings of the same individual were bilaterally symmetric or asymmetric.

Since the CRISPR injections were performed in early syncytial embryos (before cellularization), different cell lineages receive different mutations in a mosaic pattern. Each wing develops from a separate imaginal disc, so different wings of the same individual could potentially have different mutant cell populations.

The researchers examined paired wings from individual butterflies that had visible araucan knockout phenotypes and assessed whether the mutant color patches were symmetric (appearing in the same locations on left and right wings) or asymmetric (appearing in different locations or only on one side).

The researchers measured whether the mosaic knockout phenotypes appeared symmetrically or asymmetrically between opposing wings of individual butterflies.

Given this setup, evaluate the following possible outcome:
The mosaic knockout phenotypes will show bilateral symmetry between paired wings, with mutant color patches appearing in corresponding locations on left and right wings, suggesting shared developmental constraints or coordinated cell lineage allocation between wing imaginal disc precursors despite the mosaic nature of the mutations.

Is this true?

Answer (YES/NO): NO